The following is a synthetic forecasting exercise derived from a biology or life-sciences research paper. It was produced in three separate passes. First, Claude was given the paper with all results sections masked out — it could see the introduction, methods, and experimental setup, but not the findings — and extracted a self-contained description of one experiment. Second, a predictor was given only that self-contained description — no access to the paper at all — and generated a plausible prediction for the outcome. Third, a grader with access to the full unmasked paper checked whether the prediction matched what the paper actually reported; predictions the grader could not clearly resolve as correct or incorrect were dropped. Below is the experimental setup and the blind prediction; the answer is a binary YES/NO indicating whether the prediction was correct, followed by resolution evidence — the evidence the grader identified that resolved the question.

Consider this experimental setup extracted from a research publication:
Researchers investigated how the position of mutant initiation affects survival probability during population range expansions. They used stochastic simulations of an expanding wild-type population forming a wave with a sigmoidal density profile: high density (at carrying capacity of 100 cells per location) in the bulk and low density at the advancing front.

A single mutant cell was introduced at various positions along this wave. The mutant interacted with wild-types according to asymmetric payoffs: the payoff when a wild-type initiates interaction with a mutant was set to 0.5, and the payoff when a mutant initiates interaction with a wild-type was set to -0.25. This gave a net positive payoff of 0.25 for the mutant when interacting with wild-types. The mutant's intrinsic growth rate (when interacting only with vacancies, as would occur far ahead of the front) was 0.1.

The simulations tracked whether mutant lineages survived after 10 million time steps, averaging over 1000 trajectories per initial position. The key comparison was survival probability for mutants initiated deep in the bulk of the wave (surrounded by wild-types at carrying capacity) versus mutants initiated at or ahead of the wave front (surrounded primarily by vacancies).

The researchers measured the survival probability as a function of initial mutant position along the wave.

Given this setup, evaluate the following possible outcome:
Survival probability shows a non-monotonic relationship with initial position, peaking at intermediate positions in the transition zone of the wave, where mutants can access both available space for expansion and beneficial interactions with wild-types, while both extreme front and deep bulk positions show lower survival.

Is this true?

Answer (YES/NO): NO